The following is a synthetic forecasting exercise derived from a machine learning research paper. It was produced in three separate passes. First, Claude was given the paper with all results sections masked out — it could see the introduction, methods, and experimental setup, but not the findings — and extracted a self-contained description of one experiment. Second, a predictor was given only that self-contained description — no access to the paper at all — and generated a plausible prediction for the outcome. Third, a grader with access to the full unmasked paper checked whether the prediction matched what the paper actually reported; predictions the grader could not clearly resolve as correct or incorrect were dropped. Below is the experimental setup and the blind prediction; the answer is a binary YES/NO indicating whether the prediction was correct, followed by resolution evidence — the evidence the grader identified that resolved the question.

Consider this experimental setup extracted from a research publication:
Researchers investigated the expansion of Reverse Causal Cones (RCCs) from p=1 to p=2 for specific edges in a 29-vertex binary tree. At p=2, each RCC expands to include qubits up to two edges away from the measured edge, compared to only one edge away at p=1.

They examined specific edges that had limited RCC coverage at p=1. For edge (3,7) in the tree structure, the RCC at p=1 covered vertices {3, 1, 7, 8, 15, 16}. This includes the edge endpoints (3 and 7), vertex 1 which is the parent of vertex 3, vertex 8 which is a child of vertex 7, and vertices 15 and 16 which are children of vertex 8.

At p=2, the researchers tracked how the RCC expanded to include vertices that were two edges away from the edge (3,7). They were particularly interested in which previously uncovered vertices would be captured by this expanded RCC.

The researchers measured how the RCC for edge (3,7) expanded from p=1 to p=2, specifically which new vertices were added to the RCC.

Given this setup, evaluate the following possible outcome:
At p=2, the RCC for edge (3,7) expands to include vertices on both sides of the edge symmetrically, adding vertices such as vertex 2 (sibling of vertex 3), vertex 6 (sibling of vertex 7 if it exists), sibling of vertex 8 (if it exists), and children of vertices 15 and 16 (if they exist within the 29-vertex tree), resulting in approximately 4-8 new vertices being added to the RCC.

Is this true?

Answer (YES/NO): NO